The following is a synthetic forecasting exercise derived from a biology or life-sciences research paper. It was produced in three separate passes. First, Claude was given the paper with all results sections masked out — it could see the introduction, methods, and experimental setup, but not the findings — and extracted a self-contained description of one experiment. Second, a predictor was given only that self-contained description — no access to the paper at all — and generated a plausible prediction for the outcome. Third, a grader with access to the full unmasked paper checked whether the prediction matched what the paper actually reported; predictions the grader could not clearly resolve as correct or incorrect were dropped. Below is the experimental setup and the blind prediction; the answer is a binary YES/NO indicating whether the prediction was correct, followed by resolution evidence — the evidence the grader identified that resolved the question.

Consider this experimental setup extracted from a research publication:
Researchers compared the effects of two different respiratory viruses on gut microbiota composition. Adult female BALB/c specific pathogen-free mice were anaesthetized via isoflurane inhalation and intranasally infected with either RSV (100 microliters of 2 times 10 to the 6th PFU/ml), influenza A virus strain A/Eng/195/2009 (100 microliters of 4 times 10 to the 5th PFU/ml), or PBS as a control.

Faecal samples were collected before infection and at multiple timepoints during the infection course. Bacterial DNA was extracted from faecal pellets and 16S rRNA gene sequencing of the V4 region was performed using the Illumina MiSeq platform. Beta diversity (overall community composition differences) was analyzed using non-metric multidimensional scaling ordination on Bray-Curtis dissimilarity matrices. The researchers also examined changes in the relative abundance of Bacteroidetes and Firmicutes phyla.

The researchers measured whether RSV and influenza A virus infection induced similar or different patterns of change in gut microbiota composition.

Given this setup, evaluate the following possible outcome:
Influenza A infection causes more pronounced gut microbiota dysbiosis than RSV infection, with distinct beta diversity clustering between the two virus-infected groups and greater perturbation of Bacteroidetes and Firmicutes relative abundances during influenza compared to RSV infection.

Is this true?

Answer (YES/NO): NO